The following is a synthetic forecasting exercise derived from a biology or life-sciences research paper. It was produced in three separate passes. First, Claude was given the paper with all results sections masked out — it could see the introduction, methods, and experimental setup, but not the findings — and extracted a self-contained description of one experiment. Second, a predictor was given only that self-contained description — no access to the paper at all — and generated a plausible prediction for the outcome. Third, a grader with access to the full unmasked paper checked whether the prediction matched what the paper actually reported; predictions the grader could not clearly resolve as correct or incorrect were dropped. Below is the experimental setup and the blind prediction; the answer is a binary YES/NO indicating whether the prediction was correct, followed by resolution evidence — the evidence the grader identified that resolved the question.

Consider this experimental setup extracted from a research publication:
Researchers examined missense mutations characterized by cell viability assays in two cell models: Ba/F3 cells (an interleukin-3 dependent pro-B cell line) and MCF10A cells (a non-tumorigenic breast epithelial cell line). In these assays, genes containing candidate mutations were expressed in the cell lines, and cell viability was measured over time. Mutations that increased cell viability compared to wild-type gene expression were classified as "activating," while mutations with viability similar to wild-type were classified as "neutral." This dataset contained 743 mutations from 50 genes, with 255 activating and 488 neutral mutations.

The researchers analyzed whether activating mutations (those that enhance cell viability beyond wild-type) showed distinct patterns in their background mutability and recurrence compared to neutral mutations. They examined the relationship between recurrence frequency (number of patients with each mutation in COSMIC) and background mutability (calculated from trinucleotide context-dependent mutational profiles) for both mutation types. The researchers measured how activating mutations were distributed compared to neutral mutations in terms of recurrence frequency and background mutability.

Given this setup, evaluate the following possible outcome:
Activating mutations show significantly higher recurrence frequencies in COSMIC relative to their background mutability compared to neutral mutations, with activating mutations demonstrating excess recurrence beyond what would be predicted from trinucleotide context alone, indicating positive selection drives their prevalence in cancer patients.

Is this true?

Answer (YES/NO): YES